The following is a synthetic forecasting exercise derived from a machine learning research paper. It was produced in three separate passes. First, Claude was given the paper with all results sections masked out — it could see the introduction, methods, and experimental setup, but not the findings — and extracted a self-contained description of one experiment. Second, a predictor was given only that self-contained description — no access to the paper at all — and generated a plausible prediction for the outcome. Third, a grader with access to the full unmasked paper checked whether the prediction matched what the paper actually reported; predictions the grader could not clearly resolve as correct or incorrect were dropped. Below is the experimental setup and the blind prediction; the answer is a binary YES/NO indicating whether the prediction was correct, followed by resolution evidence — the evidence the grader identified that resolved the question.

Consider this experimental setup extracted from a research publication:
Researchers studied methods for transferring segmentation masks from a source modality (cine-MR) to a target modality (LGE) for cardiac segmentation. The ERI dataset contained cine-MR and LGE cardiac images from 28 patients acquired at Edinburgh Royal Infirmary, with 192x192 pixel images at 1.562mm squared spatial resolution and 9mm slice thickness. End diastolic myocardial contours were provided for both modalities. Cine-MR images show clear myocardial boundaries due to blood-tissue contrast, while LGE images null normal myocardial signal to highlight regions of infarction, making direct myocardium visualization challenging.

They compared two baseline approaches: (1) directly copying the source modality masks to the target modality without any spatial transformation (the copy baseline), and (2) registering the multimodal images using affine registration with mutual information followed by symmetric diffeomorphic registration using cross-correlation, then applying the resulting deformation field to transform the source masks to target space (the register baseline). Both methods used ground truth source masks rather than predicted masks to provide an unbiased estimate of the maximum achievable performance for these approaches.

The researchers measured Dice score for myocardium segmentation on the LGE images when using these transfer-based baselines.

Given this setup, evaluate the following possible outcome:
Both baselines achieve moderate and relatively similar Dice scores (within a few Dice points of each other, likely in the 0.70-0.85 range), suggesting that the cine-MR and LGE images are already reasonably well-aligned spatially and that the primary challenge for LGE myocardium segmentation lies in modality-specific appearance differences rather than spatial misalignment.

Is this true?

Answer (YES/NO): NO